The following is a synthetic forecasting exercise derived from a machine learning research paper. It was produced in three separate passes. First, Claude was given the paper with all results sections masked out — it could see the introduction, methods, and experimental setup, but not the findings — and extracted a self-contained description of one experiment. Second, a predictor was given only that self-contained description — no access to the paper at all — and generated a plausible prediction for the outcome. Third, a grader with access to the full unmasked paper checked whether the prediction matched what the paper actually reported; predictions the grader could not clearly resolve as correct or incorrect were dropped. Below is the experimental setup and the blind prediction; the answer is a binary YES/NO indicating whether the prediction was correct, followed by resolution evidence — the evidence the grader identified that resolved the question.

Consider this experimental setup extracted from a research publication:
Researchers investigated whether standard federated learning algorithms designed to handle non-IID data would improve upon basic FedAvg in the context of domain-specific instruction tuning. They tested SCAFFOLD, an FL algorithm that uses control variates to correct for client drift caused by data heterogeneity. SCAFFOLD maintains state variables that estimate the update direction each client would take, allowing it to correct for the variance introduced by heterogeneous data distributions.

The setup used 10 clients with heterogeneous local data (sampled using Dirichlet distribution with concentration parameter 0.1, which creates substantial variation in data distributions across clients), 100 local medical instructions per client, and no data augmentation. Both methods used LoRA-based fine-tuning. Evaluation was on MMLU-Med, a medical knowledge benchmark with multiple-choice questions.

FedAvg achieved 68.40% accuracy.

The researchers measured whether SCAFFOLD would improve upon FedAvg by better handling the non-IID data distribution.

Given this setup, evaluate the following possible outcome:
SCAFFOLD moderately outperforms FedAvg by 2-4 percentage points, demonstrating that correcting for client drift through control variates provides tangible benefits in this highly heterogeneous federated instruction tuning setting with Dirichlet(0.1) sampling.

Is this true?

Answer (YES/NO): NO